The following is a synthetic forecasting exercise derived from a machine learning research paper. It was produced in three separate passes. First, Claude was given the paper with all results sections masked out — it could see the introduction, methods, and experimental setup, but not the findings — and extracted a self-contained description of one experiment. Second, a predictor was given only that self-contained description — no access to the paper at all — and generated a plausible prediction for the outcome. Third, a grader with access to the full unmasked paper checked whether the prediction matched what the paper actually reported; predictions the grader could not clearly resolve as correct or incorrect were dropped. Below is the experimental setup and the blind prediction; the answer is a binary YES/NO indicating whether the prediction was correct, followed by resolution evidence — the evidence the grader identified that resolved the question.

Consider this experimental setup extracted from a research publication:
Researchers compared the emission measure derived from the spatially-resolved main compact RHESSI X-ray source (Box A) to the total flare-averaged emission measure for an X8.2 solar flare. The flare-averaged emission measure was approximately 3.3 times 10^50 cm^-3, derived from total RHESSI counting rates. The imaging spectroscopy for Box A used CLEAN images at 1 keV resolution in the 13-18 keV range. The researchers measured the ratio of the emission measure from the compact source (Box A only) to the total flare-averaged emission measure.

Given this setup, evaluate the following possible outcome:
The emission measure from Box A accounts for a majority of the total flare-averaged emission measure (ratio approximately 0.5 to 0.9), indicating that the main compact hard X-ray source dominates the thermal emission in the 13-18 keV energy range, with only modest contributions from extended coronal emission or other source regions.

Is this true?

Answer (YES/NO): NO